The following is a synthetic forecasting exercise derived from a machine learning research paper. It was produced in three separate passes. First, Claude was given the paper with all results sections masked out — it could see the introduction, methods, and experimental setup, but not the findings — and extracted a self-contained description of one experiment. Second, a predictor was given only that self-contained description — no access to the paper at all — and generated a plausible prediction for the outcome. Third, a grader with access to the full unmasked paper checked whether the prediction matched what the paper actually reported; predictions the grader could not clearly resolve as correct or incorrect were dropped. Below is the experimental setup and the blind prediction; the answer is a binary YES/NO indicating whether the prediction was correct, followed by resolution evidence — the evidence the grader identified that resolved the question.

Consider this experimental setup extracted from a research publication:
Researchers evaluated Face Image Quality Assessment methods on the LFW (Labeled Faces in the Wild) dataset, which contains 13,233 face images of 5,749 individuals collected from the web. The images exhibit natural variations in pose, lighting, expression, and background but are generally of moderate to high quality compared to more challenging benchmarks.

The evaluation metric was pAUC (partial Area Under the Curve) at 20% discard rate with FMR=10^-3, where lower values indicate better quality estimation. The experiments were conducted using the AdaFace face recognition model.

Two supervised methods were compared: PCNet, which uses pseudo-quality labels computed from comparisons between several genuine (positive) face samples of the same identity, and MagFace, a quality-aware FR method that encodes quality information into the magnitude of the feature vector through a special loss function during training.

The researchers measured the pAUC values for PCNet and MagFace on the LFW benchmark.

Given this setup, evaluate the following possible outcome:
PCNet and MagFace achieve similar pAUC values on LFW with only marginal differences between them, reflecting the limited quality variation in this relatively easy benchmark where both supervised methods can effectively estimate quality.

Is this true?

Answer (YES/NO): YES